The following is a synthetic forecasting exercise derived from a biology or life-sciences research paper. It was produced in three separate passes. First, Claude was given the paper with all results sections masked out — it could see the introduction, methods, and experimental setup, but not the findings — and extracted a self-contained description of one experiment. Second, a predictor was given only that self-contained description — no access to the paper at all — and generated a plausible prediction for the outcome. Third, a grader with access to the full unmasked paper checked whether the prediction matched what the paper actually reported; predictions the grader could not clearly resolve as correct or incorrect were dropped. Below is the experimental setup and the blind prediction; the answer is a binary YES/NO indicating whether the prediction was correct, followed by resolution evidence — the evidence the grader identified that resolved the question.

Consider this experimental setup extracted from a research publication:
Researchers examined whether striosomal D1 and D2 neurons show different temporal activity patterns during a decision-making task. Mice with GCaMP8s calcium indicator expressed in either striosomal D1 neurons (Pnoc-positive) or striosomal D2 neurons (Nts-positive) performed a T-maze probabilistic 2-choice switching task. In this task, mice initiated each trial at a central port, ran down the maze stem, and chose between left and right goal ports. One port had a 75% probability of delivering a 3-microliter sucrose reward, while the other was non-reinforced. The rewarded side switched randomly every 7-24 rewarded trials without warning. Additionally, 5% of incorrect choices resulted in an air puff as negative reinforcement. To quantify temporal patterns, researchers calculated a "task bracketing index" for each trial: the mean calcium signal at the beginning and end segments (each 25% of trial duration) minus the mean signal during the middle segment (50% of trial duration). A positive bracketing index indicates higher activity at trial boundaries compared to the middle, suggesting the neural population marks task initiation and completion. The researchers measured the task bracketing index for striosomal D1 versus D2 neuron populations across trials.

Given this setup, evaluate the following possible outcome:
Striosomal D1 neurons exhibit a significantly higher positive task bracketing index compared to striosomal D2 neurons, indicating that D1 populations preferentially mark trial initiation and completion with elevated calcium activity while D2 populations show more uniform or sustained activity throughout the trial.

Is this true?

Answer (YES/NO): NO